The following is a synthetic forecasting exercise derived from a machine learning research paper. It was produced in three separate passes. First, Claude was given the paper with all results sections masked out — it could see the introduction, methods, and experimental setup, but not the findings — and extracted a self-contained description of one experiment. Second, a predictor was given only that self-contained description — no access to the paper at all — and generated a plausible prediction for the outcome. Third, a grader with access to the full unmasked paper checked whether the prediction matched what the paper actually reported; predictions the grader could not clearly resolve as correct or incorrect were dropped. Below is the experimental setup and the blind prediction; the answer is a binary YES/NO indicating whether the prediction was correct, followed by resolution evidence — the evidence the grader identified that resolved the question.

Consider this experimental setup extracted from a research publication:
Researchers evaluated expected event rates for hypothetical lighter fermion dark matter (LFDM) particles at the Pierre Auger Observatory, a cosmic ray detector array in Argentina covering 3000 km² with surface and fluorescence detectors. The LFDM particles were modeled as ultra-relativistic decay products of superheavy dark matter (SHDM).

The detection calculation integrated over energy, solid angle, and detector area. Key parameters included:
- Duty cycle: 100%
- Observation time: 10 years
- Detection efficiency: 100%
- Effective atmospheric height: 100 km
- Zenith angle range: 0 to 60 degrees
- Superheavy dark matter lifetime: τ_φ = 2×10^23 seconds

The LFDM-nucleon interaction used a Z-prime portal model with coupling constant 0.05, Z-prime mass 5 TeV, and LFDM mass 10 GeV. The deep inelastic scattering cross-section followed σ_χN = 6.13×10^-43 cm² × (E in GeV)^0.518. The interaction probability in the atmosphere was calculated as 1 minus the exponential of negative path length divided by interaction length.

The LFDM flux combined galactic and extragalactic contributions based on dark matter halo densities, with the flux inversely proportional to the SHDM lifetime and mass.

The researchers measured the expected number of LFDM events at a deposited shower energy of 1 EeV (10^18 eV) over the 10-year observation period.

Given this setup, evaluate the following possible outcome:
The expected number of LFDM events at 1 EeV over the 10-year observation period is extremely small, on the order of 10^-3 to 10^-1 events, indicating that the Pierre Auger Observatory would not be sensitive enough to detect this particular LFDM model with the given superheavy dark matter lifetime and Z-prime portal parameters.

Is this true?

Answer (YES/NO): NO